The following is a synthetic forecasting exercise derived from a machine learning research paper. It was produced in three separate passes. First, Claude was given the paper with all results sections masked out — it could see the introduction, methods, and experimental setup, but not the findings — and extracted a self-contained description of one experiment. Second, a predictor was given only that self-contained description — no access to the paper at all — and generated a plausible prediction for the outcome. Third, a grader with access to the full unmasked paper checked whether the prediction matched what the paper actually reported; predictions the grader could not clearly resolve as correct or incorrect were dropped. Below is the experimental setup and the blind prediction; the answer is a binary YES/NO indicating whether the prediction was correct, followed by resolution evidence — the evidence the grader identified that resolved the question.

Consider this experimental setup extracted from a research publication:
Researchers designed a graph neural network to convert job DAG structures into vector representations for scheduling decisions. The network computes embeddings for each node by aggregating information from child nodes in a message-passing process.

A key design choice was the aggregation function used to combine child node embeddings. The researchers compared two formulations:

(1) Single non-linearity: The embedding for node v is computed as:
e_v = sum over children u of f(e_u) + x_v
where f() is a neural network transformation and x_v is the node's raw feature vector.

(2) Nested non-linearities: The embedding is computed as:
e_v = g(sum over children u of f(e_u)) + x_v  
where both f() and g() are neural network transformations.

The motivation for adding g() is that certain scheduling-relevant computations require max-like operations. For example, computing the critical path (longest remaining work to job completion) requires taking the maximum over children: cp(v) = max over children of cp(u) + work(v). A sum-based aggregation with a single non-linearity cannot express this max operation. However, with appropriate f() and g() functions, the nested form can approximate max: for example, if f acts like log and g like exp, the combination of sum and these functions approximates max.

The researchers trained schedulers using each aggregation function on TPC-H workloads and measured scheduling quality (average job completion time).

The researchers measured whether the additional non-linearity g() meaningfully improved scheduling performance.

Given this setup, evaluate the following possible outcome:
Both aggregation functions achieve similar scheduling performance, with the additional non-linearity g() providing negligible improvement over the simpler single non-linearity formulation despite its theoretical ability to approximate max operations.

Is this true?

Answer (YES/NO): NO